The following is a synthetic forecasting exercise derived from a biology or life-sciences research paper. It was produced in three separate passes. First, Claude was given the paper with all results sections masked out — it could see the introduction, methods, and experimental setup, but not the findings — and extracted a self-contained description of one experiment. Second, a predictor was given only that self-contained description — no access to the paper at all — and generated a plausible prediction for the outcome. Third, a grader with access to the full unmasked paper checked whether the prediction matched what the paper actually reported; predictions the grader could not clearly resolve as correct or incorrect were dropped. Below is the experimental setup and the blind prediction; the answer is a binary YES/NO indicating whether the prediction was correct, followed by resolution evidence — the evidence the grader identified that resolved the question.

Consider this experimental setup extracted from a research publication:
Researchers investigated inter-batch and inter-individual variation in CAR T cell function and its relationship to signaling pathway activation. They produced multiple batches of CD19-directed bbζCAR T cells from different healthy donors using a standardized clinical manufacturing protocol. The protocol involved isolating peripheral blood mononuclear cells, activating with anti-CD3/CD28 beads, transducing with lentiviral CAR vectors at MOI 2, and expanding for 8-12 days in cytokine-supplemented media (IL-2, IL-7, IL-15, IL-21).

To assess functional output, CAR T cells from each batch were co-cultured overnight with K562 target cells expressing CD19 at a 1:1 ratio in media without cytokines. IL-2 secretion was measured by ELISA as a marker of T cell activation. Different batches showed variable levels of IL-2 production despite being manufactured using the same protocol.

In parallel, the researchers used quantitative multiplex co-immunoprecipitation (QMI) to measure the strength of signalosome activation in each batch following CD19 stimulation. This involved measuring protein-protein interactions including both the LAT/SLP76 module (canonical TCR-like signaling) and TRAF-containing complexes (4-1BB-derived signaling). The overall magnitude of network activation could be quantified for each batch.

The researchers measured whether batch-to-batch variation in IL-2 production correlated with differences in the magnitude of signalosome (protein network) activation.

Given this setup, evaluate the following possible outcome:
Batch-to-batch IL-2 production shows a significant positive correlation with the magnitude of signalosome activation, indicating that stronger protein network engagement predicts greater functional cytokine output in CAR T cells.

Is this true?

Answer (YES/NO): YES